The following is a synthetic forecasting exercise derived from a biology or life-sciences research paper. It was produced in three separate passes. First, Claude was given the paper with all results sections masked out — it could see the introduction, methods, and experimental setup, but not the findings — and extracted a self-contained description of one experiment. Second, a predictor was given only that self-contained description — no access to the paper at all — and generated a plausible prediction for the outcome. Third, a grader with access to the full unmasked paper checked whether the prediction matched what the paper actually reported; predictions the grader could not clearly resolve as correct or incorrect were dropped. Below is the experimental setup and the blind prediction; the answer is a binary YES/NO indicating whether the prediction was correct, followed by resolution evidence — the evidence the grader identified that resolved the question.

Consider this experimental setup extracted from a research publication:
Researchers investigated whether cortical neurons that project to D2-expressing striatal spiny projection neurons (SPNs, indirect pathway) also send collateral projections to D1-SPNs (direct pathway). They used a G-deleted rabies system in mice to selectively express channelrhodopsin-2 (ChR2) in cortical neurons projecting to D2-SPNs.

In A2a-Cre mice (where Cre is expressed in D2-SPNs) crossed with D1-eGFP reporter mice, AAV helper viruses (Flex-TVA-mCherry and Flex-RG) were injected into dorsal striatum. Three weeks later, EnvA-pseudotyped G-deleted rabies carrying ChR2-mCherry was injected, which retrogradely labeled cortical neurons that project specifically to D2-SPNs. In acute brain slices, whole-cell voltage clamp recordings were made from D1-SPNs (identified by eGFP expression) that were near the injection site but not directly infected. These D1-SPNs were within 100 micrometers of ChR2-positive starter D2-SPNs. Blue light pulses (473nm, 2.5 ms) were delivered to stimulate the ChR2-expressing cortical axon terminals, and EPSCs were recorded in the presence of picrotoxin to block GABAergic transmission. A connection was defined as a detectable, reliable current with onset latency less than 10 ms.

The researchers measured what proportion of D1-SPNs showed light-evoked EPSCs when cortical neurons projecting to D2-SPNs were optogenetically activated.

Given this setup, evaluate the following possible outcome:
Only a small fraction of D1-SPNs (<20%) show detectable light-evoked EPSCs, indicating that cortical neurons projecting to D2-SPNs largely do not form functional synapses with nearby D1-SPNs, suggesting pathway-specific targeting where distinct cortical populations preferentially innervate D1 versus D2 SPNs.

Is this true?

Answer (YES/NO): NO